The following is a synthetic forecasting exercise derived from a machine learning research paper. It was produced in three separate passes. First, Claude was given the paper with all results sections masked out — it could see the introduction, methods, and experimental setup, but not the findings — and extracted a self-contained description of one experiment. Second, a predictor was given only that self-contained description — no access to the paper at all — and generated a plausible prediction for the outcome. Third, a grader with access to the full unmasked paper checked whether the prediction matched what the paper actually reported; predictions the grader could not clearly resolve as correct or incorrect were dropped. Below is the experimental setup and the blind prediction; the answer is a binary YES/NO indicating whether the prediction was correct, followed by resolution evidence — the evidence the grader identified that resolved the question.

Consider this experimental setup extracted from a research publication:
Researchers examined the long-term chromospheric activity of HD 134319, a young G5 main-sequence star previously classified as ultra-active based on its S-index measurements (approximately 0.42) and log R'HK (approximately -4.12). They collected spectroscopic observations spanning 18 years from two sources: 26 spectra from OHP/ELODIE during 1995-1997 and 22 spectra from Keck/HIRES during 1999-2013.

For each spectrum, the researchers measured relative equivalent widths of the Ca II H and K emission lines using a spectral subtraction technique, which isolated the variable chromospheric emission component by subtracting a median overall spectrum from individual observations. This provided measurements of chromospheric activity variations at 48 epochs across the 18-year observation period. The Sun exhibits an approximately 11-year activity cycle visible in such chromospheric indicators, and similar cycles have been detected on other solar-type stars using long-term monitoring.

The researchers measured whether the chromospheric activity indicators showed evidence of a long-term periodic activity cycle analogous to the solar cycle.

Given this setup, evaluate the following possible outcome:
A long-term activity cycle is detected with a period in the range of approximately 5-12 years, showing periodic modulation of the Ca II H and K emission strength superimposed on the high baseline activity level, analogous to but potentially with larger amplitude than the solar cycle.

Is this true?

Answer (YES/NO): NO